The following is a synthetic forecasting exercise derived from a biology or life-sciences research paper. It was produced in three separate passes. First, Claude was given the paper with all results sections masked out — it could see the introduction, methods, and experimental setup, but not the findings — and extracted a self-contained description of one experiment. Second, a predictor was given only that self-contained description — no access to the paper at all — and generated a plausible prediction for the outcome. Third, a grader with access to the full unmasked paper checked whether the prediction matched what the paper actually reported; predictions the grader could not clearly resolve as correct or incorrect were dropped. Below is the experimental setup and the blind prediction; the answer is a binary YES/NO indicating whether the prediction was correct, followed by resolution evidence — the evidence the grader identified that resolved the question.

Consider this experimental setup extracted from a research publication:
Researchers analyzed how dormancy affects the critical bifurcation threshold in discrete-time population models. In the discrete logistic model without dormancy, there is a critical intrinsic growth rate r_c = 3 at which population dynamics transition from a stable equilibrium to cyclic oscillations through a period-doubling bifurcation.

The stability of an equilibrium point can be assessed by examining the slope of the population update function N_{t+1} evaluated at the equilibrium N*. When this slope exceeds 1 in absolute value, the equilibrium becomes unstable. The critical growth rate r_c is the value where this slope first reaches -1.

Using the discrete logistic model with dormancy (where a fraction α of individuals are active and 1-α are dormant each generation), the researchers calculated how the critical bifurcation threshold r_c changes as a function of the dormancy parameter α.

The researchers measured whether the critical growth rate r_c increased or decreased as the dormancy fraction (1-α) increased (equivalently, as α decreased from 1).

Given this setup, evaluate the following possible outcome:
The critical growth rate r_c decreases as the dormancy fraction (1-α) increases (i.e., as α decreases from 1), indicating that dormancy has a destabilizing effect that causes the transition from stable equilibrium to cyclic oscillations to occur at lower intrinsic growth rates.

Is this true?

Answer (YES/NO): NO